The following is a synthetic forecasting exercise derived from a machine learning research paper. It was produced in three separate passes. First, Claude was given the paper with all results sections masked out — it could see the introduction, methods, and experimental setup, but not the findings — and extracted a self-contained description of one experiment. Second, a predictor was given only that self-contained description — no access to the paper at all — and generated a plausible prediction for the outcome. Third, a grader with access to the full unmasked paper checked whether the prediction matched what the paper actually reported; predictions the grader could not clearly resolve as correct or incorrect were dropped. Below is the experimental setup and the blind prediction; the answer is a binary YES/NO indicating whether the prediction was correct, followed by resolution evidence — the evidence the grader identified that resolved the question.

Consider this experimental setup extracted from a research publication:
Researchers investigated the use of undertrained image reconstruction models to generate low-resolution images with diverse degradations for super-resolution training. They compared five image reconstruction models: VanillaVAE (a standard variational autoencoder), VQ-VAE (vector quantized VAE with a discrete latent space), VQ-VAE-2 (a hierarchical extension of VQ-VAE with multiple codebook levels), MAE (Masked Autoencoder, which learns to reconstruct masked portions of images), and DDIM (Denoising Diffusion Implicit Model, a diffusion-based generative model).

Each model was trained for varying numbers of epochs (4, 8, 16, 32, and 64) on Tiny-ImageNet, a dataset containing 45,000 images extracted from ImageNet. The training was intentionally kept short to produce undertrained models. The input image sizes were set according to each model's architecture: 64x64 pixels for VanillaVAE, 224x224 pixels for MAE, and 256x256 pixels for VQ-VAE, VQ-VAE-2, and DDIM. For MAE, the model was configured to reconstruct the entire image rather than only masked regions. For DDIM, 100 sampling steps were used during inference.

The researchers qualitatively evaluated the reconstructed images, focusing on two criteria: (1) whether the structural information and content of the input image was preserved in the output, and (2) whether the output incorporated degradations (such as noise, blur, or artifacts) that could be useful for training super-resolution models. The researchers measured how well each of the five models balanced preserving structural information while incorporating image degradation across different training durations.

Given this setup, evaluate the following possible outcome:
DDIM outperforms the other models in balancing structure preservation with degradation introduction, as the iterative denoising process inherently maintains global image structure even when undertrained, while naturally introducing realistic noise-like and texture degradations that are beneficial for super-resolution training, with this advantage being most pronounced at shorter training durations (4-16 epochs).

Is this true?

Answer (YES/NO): NO